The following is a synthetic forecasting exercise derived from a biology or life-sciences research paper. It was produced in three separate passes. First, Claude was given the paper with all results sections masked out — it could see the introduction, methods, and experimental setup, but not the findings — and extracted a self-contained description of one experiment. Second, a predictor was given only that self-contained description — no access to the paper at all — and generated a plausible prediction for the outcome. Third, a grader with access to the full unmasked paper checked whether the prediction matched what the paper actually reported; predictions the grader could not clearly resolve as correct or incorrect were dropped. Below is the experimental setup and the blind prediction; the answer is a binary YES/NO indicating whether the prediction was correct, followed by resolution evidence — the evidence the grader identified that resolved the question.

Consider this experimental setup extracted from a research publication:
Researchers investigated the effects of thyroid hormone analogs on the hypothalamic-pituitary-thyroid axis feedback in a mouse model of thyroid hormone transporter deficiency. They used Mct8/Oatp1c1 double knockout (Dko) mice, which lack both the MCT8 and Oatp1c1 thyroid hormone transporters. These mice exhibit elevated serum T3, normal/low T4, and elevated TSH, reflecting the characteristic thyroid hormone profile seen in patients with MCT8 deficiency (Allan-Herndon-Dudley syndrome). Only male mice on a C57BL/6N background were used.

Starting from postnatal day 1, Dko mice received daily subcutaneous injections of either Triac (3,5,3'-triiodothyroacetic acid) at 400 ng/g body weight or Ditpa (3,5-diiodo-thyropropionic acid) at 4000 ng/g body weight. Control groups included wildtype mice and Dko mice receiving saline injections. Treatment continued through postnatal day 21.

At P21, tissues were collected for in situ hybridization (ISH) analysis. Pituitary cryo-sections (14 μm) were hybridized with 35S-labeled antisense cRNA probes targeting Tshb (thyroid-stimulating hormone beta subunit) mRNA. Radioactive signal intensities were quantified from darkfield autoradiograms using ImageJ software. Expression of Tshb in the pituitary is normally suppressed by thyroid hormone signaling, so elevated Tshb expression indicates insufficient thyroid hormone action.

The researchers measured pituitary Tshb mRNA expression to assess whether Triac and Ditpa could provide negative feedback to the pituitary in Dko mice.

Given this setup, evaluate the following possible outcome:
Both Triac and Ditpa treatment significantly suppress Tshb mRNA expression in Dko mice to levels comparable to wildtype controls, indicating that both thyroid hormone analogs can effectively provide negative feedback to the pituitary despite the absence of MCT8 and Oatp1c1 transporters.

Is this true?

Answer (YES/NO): NO